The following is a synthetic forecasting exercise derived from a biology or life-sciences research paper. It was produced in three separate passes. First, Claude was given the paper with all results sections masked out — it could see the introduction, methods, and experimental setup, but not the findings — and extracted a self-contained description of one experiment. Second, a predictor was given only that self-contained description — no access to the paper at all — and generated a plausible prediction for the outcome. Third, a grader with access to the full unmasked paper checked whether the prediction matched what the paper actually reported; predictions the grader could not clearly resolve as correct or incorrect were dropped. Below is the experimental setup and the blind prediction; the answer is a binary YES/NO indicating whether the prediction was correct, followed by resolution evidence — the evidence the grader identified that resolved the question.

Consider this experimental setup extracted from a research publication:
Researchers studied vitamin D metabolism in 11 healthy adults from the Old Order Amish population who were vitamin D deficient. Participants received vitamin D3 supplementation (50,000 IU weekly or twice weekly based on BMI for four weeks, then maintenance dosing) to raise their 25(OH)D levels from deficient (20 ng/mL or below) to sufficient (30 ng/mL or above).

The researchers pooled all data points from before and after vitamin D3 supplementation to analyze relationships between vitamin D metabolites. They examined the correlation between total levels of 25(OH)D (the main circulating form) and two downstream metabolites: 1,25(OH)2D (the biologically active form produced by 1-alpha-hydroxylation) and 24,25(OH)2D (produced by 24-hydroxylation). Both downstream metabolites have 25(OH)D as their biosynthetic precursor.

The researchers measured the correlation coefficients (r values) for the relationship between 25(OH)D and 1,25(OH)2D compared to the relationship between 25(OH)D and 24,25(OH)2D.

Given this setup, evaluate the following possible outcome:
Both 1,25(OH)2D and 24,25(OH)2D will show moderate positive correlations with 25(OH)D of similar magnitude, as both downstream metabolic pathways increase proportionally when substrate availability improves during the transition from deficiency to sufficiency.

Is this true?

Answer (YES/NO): NO